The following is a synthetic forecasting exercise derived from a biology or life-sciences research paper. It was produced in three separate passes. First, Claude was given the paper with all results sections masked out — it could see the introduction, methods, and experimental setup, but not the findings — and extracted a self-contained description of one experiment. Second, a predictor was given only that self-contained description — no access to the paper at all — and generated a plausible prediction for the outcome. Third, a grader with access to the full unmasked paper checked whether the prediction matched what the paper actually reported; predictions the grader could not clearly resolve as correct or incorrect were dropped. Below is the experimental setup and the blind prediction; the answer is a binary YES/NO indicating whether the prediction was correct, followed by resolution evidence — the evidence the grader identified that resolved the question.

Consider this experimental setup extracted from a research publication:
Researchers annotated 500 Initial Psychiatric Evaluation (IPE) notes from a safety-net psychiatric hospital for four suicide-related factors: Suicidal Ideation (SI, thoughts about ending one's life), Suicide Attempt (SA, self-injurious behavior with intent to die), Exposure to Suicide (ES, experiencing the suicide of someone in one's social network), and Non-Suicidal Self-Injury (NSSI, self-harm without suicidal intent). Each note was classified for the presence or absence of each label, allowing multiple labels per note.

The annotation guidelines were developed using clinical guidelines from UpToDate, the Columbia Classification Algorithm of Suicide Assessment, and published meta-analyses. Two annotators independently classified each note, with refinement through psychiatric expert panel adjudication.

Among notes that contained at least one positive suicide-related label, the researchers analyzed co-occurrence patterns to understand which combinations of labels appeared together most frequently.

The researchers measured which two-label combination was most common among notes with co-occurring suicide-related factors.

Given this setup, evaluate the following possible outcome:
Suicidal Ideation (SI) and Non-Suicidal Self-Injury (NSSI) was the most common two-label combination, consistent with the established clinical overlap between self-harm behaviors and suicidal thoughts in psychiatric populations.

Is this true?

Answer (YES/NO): NO